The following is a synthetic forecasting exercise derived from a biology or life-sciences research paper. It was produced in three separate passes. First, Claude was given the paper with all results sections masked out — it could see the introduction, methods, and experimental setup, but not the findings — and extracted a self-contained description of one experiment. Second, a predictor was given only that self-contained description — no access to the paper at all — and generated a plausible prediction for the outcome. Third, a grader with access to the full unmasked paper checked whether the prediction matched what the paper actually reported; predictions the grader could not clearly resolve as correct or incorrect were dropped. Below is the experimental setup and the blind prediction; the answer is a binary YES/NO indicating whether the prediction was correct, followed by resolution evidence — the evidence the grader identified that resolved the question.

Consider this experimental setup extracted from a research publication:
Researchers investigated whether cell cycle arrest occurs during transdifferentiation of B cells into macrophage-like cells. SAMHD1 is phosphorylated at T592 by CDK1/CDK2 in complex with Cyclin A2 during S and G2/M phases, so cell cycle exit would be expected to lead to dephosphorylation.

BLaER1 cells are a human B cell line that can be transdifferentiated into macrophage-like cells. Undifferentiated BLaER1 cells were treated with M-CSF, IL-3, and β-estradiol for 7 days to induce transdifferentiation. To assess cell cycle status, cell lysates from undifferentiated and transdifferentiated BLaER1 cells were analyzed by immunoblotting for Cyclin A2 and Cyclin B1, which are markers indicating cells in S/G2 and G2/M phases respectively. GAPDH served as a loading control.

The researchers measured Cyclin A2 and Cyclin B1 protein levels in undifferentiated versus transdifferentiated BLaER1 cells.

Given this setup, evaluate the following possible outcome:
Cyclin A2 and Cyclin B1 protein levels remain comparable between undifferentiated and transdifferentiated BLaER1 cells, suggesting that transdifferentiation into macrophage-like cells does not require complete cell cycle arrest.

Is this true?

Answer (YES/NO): NO